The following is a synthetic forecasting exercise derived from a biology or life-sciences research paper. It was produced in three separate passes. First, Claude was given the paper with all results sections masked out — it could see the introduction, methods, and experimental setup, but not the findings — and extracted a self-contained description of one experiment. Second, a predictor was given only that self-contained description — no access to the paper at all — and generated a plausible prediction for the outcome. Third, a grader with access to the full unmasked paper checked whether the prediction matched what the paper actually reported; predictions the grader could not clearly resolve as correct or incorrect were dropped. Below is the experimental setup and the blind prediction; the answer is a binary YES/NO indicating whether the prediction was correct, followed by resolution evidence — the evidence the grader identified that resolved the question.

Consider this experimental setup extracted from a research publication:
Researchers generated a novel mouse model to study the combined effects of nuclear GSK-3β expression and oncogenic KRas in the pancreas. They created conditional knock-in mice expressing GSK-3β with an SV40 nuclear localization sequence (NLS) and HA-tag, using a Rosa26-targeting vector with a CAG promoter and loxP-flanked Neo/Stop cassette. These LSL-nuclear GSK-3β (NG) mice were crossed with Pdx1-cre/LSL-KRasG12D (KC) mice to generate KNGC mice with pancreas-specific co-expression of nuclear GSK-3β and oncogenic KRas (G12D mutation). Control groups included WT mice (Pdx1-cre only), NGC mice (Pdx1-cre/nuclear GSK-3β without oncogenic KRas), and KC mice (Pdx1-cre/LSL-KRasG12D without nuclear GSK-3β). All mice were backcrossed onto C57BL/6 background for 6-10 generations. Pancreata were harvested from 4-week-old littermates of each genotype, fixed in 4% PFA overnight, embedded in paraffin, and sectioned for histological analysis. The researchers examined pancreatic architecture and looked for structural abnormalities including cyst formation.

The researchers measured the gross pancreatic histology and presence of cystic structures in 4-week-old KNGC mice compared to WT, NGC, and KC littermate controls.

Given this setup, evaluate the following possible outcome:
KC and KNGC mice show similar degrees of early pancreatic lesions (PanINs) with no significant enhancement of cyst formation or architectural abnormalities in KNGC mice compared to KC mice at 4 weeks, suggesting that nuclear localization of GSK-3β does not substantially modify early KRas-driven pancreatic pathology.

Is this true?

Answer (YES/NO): NO